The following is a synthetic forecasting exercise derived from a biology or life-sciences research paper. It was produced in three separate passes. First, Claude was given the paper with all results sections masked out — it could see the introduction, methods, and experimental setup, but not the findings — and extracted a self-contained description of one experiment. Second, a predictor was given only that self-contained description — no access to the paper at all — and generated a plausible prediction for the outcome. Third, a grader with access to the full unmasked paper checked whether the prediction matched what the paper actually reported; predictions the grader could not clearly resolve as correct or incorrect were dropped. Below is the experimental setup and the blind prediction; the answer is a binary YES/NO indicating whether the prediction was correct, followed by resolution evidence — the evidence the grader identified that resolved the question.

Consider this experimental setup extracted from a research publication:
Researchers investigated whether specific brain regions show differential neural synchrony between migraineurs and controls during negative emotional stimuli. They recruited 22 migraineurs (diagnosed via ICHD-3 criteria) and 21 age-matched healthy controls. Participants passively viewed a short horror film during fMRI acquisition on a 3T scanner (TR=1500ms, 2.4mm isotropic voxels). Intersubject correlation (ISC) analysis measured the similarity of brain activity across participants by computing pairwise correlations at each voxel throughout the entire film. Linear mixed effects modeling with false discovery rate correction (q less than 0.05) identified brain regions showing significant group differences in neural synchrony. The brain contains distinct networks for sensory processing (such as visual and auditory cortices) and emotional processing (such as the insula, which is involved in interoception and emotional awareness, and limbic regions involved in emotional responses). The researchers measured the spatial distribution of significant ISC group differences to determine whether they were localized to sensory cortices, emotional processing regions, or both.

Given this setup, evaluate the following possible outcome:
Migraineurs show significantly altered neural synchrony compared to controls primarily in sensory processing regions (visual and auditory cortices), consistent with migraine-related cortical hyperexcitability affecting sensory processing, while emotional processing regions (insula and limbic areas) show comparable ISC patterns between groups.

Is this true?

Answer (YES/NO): NO